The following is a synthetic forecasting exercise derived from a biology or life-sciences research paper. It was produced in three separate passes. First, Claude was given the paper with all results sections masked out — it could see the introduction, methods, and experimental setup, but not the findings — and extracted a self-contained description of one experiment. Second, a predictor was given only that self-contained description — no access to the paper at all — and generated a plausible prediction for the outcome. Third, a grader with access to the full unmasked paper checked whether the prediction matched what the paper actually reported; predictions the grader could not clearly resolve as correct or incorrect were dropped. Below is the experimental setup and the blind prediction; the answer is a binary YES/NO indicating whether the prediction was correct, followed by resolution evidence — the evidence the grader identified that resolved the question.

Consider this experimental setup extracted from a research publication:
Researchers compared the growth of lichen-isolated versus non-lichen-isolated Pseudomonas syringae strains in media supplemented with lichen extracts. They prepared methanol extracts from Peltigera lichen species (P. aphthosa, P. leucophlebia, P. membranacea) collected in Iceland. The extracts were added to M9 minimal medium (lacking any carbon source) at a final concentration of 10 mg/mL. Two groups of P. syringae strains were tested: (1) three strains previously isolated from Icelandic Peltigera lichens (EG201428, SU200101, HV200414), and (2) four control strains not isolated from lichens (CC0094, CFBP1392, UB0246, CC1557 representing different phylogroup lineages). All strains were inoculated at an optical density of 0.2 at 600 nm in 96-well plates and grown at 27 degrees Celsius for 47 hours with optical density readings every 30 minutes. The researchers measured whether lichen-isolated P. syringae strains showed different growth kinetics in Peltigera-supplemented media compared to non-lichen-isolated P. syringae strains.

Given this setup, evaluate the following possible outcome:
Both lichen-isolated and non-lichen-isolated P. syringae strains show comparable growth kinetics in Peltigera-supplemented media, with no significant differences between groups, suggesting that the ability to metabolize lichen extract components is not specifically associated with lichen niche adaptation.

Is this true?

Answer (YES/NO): YES